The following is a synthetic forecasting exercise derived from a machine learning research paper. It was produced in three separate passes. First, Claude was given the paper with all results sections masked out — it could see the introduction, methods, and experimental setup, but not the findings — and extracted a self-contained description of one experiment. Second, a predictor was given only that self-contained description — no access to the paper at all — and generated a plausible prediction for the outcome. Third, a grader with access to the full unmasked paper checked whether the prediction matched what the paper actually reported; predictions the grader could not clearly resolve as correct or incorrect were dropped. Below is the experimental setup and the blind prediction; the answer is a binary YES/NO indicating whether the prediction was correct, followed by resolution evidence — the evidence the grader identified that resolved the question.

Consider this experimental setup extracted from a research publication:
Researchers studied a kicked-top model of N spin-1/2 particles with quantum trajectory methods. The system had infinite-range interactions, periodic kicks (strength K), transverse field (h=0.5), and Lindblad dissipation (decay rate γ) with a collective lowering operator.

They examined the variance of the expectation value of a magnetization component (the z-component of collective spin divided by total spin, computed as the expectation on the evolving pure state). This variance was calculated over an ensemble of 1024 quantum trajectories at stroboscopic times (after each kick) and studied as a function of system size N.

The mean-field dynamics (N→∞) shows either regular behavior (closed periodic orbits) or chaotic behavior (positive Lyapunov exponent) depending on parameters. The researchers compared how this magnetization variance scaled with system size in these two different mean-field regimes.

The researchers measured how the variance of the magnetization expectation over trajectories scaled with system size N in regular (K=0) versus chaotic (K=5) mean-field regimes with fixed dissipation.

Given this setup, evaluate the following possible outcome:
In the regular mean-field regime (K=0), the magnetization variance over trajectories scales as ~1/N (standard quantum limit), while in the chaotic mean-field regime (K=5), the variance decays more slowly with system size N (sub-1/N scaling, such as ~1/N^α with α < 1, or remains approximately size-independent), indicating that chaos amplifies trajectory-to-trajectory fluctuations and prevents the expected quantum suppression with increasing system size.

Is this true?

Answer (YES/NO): NO